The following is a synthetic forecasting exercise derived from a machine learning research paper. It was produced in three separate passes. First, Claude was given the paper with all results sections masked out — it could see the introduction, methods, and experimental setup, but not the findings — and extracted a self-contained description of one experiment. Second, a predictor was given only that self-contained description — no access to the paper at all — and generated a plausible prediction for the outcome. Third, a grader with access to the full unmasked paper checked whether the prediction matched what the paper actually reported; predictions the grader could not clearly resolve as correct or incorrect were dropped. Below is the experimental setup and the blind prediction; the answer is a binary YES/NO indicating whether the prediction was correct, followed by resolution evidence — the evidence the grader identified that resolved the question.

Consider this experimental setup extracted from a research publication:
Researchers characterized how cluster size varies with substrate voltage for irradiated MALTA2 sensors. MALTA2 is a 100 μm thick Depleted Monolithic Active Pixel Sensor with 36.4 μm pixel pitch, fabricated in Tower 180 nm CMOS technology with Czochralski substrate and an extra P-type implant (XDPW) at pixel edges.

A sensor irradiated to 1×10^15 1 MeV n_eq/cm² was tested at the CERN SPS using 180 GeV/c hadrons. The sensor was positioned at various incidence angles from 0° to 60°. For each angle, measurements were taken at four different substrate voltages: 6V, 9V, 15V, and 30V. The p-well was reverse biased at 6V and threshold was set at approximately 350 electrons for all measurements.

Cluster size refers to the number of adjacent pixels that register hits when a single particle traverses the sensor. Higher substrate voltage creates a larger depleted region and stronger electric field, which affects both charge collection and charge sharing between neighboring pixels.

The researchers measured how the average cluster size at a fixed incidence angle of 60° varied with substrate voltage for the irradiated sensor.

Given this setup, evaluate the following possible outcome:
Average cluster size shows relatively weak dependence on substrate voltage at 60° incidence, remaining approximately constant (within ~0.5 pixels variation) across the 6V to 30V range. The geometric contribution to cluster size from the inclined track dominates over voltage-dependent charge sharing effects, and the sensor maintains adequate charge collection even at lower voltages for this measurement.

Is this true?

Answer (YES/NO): NO